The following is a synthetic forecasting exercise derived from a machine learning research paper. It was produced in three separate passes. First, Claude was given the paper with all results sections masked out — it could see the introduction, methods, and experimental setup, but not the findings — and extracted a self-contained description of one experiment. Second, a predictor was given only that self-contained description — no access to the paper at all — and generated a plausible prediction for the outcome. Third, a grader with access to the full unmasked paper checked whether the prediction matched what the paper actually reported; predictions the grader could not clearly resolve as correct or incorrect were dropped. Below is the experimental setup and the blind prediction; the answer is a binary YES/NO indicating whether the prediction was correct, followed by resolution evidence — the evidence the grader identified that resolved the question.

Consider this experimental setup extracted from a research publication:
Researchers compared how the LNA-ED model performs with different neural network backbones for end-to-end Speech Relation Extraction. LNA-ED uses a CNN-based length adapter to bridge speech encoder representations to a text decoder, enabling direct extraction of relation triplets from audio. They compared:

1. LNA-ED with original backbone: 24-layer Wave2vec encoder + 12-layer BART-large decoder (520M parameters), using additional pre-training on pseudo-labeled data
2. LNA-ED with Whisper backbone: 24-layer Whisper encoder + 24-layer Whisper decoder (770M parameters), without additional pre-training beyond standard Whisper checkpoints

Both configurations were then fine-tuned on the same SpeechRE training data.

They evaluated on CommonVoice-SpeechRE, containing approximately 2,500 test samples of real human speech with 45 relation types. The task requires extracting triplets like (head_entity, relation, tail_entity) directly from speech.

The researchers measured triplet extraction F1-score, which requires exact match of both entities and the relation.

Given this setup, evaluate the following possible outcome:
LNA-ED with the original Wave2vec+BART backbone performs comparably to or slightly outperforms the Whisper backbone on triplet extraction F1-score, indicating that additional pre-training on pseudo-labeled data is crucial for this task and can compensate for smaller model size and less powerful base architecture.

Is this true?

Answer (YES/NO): NO